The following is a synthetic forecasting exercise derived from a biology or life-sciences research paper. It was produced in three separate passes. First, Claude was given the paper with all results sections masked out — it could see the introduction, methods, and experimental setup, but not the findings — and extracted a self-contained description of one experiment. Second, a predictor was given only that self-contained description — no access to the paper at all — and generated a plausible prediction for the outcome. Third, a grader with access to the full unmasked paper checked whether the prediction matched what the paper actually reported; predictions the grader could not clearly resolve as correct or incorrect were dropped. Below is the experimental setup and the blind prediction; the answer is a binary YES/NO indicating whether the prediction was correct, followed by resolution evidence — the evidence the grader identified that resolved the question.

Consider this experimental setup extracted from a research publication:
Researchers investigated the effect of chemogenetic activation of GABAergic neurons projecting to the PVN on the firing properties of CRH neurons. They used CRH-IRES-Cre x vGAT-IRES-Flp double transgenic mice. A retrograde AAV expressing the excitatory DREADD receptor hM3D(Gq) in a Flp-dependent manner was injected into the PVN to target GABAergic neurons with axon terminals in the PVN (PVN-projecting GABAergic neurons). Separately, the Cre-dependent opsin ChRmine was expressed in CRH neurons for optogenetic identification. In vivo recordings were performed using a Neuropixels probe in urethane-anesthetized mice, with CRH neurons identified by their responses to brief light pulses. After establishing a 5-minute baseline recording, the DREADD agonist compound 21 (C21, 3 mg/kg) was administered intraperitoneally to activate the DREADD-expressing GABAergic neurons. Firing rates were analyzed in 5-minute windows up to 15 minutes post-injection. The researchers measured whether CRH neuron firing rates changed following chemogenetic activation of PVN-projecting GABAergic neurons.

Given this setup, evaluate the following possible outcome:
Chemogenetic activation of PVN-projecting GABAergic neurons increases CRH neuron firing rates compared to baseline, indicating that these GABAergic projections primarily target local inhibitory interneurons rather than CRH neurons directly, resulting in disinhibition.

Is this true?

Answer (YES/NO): NO